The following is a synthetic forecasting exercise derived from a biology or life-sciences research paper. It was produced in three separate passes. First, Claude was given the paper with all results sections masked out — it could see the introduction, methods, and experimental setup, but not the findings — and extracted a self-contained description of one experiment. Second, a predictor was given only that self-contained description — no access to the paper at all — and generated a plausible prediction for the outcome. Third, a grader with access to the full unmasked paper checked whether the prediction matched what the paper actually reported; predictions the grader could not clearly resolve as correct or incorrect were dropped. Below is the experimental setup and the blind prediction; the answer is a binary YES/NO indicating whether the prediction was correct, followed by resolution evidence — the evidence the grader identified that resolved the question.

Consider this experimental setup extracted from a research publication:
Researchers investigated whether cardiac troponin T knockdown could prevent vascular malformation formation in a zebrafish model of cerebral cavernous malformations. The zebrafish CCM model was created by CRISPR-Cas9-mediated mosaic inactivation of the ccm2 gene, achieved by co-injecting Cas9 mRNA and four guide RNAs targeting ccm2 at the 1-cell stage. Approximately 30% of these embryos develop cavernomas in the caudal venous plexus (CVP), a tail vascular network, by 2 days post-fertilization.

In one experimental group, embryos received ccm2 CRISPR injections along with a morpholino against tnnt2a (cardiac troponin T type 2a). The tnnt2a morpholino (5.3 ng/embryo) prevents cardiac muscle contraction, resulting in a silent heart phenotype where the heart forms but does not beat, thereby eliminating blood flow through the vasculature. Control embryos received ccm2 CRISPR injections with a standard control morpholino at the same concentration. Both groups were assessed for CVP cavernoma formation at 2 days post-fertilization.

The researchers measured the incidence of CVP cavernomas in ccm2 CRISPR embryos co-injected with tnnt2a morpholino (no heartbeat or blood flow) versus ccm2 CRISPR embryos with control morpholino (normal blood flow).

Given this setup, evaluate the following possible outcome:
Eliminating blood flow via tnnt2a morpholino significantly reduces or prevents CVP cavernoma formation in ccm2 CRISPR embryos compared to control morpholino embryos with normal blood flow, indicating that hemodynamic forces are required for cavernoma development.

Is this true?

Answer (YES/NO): YES